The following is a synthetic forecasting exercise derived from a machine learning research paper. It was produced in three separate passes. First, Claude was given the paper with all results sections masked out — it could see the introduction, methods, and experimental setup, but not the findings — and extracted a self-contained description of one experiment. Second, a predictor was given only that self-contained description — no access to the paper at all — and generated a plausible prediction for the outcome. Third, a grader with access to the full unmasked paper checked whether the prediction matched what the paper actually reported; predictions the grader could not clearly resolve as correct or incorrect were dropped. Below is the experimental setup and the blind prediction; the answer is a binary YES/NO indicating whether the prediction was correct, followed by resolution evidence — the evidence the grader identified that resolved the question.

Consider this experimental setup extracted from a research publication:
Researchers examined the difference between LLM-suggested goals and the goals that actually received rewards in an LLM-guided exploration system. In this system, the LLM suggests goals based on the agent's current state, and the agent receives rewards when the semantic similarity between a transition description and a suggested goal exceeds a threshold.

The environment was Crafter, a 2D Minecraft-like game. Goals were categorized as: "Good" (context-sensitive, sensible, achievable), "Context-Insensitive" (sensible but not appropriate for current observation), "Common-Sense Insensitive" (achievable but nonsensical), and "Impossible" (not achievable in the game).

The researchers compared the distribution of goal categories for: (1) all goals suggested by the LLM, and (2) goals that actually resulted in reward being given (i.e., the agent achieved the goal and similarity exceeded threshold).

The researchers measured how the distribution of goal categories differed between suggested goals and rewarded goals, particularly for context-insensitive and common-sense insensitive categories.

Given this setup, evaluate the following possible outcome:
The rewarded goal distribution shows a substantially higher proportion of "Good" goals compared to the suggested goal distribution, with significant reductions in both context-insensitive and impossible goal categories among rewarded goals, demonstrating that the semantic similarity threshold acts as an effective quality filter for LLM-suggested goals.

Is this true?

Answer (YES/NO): NO